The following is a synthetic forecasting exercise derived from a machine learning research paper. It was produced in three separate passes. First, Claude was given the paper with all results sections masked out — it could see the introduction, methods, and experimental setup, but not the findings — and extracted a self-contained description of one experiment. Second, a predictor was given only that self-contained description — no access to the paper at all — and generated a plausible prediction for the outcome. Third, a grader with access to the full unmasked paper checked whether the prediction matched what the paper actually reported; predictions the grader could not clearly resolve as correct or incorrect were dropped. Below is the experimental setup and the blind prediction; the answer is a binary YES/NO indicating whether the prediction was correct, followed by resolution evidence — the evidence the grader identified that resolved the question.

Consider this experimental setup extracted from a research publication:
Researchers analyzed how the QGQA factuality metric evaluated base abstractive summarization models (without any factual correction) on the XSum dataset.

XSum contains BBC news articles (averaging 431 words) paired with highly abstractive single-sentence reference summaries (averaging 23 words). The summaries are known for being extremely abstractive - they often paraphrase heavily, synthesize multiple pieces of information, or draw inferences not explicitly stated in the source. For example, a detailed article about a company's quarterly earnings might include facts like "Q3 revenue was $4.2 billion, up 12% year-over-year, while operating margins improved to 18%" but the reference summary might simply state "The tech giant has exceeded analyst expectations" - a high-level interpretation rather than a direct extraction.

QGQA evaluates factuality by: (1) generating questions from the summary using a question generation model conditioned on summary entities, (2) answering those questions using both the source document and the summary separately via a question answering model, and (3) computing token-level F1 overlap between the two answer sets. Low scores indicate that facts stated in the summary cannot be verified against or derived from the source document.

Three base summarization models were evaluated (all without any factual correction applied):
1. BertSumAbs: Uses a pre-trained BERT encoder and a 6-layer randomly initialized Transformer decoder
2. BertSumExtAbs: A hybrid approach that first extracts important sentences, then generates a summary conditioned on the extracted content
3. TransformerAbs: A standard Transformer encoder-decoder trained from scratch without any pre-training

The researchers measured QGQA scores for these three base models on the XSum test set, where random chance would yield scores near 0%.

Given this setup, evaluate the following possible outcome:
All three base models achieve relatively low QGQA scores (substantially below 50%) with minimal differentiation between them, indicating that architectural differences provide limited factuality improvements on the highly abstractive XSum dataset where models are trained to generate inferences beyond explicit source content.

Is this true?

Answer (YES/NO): NO